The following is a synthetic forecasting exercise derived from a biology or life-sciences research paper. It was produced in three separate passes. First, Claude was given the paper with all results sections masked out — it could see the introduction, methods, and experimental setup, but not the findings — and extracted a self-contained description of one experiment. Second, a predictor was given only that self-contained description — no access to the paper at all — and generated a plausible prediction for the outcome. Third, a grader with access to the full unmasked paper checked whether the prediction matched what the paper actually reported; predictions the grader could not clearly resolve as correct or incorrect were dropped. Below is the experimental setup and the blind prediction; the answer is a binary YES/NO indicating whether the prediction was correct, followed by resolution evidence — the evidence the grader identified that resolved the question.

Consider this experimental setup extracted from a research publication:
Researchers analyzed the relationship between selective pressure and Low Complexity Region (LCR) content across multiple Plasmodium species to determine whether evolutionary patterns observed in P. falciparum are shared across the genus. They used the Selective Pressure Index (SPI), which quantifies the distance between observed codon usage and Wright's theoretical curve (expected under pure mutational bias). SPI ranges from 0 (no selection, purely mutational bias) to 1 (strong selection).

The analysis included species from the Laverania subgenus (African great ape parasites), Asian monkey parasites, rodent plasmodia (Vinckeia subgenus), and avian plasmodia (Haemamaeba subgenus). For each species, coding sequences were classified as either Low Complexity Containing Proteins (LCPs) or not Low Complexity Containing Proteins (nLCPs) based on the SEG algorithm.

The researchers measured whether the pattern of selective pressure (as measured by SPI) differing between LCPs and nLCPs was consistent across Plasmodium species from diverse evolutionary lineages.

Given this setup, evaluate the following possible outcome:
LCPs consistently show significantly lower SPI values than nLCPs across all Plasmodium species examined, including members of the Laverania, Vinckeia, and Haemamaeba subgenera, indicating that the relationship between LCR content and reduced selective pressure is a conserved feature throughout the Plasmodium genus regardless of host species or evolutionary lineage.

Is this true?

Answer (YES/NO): YES